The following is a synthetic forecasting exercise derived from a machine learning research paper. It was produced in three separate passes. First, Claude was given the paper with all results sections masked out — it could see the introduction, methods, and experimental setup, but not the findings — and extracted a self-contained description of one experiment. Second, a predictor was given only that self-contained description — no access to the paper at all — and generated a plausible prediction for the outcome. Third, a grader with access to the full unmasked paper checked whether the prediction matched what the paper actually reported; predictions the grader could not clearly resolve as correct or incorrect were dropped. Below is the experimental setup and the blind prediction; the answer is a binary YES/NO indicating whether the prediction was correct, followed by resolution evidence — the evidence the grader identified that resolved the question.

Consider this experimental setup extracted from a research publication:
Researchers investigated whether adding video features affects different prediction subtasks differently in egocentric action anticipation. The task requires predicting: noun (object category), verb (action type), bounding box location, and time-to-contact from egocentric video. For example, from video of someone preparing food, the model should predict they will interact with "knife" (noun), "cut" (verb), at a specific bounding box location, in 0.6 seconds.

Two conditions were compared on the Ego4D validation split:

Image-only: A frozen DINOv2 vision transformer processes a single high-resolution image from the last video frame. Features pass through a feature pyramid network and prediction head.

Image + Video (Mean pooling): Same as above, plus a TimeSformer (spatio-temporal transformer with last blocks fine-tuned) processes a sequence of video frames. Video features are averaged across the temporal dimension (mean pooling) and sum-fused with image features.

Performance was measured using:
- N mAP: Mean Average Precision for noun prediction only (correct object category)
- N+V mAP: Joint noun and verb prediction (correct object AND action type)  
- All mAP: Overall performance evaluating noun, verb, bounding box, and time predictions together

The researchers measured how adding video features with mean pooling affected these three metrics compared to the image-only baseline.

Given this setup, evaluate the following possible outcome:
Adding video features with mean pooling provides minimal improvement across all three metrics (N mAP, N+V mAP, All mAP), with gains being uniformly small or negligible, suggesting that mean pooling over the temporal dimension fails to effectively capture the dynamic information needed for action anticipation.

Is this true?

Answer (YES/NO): NO